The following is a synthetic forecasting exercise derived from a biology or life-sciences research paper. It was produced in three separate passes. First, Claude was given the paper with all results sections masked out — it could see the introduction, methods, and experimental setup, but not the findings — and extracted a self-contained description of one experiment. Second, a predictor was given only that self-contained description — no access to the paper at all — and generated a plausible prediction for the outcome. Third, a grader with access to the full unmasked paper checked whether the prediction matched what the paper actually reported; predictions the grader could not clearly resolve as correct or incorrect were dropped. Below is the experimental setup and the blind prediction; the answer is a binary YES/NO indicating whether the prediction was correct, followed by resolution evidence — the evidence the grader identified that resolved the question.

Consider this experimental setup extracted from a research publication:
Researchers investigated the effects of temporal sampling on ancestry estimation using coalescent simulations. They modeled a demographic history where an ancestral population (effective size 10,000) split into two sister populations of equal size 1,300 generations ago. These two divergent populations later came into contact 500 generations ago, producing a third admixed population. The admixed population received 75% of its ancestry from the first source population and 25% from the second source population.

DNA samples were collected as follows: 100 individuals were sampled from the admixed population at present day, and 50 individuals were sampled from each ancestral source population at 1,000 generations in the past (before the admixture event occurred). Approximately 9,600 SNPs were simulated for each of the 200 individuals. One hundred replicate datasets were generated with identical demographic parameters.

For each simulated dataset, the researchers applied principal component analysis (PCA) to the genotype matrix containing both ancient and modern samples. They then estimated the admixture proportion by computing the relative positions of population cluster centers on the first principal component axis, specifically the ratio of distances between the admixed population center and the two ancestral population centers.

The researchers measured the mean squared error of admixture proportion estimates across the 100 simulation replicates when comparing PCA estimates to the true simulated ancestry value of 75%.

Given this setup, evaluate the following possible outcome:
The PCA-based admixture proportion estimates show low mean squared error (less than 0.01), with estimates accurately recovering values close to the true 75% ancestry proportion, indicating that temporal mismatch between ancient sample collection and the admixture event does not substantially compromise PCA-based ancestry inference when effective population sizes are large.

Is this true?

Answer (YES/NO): NO